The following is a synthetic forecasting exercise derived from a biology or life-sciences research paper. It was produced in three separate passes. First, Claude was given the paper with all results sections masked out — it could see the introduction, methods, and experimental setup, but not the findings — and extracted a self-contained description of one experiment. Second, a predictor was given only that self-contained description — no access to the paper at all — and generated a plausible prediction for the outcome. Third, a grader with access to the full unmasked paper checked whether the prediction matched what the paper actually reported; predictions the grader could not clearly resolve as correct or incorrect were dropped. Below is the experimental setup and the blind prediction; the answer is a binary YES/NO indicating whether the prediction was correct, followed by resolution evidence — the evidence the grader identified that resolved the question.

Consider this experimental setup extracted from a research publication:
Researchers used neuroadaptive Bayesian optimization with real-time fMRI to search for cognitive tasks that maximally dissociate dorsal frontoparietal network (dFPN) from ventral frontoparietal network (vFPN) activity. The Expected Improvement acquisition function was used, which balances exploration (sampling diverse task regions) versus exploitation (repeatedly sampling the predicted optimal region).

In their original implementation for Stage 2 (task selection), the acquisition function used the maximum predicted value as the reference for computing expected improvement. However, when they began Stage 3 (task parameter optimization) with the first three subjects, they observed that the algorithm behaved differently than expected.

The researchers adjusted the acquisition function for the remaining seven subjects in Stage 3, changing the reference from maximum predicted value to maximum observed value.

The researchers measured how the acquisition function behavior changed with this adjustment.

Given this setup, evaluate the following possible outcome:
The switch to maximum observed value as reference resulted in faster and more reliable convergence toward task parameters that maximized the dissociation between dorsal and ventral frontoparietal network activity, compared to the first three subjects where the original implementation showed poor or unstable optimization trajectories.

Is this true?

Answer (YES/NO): NO